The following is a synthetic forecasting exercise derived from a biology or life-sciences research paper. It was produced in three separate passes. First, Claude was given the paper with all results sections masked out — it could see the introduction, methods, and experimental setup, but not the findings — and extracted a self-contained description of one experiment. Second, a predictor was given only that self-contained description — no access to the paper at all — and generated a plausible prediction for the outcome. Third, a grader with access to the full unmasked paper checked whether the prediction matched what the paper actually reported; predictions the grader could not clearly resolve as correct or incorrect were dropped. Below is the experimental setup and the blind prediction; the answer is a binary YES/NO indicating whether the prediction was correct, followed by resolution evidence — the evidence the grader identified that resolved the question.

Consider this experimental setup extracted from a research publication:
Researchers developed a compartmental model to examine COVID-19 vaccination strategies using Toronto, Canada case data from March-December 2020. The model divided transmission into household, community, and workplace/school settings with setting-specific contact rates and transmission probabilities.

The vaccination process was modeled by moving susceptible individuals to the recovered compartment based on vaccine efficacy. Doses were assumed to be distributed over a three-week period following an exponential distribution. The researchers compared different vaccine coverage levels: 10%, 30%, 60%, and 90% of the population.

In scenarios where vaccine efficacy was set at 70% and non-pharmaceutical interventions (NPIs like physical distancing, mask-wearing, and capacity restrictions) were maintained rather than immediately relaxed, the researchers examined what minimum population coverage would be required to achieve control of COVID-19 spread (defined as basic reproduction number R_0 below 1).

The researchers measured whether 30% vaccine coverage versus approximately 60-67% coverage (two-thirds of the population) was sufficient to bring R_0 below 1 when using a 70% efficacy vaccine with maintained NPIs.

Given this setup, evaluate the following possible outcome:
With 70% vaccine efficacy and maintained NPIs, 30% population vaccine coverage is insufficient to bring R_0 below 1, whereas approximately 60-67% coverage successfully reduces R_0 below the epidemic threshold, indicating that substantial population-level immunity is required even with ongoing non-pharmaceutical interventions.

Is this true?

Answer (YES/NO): NO